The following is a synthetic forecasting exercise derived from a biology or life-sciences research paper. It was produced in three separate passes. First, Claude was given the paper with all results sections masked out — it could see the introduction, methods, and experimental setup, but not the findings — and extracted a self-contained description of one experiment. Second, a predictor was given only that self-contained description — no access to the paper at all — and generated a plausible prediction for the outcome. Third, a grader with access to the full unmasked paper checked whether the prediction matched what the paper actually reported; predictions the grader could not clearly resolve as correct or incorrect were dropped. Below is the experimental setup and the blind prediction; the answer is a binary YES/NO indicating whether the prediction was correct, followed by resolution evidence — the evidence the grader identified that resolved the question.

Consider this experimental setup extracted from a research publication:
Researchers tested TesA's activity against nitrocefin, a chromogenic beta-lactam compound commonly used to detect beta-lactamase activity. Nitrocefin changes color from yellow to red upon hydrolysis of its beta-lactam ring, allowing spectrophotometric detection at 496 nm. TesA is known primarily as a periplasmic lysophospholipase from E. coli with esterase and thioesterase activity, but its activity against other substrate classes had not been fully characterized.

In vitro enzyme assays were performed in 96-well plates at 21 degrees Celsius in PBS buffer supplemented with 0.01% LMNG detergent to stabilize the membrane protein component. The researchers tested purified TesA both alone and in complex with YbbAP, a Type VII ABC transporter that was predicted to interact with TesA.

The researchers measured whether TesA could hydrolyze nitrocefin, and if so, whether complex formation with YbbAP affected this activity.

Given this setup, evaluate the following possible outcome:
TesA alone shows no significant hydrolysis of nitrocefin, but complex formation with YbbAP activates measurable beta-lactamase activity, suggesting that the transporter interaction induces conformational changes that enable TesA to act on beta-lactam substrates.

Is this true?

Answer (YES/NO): NO